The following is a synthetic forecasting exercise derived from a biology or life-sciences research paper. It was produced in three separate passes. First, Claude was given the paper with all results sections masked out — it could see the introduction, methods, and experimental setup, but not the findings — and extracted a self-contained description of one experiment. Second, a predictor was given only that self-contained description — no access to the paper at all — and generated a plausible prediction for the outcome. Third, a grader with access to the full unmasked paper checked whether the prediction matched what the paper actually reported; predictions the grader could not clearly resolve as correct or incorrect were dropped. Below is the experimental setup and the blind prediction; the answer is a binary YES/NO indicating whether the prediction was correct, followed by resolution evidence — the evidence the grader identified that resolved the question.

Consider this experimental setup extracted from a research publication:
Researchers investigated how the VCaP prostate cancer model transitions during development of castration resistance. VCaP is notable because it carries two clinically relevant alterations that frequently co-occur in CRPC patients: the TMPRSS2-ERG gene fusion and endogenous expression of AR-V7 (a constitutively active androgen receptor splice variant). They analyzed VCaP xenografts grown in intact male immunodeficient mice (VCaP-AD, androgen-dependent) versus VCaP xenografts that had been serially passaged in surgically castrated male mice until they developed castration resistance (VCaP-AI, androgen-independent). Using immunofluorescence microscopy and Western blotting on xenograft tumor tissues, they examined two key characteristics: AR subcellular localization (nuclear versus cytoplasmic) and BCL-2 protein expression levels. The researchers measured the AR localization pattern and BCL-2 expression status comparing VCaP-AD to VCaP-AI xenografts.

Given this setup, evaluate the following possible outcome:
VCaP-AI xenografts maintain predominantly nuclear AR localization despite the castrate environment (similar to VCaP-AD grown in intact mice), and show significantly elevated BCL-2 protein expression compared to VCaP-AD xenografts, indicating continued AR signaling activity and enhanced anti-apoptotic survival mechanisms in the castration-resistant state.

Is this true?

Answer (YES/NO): NO